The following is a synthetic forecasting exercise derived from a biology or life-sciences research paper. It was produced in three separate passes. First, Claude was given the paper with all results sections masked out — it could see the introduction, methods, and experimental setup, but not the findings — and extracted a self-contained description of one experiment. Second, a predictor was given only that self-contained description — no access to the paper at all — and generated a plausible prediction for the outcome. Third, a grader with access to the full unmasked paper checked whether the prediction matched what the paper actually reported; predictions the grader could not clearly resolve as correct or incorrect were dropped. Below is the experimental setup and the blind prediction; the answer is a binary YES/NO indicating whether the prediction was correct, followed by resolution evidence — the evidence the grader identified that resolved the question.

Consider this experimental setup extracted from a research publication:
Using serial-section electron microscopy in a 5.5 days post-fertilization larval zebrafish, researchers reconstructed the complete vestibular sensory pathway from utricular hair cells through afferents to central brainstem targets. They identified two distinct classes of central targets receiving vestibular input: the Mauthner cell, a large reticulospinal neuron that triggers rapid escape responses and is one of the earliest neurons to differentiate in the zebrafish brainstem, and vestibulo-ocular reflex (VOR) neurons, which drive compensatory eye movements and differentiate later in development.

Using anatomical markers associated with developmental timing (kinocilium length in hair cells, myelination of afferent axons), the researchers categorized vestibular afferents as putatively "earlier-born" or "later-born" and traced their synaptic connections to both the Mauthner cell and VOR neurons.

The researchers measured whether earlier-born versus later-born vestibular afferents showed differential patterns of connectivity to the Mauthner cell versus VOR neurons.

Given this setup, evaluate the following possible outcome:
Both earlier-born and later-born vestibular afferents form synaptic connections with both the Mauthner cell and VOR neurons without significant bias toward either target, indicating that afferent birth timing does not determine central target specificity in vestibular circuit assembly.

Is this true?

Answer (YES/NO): NO